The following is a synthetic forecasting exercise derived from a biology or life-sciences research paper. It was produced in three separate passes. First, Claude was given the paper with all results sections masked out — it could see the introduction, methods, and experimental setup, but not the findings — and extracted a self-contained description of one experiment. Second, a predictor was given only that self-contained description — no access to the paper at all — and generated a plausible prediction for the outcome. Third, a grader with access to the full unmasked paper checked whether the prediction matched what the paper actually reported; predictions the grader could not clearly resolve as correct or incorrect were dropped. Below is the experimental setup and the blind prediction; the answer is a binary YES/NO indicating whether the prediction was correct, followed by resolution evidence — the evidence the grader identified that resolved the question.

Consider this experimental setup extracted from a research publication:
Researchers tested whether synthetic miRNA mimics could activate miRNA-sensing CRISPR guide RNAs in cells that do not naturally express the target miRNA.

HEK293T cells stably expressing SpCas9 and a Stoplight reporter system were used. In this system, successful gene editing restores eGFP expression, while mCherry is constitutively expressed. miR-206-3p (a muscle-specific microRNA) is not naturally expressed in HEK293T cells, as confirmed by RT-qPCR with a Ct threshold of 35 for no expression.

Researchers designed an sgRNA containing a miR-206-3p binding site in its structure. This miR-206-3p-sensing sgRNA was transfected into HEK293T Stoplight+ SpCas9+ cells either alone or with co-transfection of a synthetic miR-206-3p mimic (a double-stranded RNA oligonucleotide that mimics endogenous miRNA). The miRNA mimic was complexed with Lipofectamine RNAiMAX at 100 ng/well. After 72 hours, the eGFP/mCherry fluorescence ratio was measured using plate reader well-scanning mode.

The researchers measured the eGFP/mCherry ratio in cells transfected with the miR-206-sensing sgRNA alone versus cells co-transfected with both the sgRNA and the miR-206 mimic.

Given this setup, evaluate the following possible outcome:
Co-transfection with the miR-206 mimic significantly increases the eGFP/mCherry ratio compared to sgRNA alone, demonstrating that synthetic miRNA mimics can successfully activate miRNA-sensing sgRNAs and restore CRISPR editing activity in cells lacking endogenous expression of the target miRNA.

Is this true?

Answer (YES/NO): YES